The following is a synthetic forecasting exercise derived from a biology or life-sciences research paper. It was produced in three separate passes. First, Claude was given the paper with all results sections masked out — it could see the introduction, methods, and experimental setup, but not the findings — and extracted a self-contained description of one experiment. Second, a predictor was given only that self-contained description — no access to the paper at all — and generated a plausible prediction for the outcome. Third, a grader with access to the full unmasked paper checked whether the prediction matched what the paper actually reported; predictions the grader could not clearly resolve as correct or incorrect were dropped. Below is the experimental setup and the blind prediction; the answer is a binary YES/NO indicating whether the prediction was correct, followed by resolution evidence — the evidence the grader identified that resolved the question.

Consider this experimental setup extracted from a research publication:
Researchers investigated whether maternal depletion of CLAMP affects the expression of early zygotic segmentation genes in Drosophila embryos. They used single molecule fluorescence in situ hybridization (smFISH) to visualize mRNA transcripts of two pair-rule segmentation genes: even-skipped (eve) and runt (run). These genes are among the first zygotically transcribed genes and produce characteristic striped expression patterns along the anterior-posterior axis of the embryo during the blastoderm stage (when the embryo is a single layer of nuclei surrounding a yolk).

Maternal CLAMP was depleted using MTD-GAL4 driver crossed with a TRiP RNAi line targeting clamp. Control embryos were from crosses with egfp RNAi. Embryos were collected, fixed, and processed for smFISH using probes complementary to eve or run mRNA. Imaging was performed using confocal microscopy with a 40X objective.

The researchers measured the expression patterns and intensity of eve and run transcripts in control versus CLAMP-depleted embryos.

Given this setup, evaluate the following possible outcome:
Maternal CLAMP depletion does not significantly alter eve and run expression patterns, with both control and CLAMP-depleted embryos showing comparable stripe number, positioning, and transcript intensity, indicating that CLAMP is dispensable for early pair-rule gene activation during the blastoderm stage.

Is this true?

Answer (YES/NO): NO